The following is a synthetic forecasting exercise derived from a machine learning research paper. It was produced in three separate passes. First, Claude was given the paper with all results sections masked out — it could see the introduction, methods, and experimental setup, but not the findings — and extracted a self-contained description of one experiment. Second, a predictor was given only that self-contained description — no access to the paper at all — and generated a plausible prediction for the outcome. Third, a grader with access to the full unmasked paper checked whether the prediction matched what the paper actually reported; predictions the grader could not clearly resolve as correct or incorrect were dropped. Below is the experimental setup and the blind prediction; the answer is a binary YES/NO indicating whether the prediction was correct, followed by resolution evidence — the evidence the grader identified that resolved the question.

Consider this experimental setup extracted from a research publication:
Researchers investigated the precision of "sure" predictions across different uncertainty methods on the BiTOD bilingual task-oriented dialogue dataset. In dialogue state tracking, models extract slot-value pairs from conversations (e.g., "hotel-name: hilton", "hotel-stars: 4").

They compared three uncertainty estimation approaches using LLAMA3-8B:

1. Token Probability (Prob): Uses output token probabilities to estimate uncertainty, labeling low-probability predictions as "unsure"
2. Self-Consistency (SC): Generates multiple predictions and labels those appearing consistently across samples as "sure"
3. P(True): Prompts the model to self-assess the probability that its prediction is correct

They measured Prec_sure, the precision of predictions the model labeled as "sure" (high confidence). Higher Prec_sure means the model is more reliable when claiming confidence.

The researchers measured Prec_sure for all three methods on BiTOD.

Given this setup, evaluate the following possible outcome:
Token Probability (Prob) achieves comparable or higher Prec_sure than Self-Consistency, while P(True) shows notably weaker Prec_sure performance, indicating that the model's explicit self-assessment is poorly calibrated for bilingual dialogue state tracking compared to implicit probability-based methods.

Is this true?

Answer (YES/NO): YES